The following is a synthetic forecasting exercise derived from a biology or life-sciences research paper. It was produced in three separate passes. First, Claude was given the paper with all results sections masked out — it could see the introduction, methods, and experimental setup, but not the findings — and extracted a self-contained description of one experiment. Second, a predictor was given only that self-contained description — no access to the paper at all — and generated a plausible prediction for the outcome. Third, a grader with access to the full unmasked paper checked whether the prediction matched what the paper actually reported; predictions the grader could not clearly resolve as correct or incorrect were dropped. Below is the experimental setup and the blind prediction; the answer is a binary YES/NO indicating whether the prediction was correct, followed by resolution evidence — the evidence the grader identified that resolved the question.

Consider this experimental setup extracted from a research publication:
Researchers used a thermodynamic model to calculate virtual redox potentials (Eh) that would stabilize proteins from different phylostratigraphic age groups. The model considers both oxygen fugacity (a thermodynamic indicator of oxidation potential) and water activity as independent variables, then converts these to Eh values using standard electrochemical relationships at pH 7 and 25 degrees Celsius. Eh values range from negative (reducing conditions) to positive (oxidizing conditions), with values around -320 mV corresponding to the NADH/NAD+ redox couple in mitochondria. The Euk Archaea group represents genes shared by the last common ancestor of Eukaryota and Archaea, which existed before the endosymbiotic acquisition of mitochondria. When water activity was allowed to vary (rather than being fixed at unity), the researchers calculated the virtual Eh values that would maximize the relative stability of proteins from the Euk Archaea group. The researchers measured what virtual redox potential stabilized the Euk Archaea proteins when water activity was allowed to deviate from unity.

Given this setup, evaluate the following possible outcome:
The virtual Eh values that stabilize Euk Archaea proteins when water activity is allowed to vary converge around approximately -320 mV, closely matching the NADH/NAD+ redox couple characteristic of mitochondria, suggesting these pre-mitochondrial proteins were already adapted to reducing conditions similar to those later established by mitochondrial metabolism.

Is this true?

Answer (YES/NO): NO